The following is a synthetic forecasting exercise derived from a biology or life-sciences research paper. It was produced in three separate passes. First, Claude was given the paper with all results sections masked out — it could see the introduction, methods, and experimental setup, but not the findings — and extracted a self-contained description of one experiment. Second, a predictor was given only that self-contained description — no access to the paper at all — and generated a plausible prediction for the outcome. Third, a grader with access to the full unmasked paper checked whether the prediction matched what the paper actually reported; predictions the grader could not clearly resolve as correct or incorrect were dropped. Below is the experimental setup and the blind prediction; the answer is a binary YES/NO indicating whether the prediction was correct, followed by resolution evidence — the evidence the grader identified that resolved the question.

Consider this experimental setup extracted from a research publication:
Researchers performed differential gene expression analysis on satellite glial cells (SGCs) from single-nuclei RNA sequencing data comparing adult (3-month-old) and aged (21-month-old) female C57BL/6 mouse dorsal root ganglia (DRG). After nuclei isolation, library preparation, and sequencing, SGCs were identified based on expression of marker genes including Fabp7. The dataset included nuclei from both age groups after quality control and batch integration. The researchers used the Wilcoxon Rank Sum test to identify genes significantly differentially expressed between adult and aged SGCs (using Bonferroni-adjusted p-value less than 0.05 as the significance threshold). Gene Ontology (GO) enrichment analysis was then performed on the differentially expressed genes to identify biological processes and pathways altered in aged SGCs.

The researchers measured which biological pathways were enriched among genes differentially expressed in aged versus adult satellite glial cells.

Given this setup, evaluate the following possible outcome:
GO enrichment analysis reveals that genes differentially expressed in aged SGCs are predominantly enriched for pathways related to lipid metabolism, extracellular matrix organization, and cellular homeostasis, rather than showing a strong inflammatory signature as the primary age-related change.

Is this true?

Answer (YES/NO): NO